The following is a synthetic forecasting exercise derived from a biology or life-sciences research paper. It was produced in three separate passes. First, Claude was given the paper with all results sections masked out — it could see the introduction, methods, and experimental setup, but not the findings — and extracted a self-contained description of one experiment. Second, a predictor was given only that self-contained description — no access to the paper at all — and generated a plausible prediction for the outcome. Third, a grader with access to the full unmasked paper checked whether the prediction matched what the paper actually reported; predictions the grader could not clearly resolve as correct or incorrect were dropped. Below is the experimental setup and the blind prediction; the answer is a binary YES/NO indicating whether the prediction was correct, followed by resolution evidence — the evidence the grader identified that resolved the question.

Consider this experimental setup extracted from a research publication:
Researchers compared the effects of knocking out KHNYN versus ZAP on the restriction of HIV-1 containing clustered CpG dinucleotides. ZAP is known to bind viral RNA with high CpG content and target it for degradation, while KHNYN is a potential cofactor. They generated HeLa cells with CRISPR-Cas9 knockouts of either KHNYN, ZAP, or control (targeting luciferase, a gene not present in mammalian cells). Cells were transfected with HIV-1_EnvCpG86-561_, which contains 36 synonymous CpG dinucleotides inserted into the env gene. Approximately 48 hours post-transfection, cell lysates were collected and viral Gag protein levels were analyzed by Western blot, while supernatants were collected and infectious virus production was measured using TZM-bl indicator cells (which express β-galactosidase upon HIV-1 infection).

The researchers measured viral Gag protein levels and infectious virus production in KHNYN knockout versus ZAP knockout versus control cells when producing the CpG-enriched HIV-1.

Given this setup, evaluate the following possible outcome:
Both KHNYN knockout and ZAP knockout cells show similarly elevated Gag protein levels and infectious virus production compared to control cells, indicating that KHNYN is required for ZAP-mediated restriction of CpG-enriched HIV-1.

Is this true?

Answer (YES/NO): YES